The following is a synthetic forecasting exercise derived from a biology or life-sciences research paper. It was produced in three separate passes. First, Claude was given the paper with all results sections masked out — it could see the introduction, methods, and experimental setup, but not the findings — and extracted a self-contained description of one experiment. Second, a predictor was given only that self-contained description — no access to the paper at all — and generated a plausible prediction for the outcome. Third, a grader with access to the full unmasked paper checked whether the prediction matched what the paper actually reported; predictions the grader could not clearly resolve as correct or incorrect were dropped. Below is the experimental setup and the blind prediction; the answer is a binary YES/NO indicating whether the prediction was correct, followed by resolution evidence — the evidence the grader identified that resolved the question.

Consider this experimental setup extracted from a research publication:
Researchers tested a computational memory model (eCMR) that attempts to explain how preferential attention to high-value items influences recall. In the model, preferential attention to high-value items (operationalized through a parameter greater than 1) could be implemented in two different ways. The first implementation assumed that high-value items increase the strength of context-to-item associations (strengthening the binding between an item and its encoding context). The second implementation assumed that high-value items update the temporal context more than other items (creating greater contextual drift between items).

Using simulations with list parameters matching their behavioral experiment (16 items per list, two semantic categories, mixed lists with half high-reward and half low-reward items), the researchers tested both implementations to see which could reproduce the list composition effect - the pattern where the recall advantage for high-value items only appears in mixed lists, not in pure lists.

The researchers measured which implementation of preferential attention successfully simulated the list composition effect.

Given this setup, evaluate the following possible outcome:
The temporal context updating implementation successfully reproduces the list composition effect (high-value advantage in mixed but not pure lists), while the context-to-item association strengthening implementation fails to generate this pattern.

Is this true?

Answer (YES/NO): NO